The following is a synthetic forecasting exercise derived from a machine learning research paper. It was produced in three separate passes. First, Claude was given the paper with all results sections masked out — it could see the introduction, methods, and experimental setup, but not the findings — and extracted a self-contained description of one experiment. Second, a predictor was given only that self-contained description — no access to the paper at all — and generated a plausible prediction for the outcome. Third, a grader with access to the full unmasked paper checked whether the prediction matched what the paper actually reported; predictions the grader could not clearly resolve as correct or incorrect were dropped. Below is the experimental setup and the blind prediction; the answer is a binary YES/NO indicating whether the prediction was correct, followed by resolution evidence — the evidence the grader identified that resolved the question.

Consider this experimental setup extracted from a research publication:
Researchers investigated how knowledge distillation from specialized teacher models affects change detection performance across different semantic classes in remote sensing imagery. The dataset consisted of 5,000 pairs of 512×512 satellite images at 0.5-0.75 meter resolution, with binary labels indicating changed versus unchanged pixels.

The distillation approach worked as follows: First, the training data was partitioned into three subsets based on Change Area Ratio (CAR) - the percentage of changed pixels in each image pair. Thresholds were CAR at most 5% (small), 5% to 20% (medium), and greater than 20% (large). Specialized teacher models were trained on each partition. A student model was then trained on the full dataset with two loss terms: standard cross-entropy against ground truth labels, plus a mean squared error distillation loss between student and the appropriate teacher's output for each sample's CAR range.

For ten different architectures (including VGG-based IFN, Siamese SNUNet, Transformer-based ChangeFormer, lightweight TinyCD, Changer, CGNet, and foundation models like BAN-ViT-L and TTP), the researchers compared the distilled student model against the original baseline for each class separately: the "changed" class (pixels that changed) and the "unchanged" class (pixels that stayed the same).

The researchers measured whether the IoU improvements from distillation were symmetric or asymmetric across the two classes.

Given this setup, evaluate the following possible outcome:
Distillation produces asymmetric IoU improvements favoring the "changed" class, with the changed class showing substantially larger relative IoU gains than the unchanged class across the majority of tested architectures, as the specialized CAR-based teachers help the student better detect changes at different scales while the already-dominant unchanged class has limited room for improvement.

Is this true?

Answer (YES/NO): YES